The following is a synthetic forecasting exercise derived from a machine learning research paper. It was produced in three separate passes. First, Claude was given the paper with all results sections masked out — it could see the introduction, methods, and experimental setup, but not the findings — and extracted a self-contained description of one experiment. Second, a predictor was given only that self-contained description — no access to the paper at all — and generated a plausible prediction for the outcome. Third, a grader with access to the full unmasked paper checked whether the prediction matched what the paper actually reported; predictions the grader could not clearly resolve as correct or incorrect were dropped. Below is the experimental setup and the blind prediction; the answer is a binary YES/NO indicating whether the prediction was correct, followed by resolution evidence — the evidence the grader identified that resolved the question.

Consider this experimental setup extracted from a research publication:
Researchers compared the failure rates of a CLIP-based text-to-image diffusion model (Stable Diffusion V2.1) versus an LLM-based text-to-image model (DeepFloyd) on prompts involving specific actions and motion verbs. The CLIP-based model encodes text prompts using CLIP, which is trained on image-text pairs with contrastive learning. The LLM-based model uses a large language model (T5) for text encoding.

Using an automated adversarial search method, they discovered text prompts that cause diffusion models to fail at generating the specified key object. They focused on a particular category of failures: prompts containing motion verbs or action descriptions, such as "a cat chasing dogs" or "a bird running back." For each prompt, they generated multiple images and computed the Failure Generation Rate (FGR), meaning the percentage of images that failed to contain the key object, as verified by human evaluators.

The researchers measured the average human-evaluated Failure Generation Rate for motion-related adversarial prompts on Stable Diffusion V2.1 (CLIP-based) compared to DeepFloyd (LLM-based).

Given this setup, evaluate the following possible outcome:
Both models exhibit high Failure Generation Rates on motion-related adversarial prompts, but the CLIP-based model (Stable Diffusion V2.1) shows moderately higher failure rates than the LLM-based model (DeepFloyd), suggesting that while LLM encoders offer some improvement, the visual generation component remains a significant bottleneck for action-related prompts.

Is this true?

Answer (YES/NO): YES